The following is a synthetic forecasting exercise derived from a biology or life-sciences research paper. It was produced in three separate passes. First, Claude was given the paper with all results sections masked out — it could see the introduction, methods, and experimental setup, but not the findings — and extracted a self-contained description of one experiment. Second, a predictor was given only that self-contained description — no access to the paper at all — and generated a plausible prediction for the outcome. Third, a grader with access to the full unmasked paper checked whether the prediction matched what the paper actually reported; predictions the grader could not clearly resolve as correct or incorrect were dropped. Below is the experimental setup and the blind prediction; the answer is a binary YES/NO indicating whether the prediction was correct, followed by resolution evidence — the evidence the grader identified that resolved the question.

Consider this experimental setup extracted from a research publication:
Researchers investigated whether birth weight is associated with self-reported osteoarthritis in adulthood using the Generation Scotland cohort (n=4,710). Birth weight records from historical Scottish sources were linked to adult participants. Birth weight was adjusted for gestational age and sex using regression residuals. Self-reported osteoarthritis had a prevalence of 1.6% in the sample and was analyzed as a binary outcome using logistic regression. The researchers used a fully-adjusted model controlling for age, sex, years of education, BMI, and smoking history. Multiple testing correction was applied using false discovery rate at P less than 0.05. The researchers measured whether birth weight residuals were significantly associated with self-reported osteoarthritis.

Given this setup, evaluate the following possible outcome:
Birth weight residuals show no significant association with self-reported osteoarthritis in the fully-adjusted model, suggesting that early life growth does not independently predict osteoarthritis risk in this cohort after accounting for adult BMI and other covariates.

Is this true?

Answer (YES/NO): NO